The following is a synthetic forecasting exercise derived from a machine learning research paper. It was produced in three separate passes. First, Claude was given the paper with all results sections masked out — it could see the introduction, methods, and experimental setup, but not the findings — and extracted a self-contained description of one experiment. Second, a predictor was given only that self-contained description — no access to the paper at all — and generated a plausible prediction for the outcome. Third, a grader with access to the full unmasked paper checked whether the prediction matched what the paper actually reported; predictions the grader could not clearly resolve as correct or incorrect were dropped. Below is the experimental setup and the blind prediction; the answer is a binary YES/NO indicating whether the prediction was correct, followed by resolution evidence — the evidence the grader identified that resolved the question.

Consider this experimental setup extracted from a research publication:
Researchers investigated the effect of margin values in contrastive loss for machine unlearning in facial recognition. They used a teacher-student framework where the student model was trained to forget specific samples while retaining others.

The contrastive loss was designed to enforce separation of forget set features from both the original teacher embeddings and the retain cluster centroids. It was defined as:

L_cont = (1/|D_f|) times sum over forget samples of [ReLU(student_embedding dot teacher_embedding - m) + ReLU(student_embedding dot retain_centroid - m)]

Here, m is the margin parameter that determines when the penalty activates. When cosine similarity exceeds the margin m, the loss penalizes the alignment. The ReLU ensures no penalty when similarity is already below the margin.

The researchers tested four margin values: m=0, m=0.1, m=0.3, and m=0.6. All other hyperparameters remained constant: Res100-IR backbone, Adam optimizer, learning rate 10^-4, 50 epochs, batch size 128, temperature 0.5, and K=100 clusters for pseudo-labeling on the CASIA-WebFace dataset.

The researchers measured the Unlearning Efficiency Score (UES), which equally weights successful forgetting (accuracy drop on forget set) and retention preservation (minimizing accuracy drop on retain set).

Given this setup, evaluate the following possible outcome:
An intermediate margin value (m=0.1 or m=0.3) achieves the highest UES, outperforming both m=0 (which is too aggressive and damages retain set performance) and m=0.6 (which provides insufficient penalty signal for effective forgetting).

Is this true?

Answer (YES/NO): YES